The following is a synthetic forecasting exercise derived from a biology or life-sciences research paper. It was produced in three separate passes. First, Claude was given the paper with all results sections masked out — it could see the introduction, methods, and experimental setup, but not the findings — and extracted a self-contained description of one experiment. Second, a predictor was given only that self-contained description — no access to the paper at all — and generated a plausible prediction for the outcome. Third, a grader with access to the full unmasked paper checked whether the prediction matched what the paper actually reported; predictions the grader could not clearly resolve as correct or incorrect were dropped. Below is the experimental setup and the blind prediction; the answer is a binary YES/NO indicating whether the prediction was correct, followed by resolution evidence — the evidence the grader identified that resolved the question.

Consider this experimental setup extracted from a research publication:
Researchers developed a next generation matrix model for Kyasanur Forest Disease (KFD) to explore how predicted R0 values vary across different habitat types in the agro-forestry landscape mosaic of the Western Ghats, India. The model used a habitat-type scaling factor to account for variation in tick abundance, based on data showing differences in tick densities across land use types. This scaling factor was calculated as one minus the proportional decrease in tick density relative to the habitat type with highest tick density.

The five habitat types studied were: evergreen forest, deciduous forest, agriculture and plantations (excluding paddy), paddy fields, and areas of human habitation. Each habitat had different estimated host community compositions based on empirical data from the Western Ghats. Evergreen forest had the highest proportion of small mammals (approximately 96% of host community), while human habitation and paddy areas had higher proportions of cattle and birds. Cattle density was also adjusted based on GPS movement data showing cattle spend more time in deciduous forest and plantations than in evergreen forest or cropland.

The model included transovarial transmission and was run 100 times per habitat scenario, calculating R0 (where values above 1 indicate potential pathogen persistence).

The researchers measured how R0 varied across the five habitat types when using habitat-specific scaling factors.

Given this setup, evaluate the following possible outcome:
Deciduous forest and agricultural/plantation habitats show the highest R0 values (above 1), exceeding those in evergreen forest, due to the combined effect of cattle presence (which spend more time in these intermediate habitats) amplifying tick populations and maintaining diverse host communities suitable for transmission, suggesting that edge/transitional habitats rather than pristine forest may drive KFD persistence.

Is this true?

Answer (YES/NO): NO